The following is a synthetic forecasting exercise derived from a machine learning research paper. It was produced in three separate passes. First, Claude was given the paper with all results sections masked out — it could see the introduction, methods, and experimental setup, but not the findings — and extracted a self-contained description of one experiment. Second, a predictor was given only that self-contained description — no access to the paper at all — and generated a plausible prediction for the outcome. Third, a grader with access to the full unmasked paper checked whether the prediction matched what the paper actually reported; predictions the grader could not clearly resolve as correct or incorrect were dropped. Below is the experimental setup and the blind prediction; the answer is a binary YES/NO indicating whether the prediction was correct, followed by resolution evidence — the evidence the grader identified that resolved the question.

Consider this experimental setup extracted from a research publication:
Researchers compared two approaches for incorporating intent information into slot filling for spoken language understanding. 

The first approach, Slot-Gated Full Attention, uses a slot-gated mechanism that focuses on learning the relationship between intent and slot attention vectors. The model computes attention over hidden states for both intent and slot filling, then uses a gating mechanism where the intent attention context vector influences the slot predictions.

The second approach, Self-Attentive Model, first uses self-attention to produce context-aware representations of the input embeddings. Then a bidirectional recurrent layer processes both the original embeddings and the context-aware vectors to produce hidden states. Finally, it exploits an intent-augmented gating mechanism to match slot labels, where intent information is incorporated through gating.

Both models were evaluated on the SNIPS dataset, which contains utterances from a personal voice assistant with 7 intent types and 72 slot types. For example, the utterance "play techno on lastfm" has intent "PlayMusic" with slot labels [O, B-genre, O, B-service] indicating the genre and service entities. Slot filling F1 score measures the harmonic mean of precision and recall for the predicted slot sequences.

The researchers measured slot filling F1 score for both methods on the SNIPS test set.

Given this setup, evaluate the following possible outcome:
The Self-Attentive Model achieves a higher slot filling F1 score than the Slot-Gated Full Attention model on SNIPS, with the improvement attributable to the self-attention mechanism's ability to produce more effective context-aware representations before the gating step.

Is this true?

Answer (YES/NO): YES